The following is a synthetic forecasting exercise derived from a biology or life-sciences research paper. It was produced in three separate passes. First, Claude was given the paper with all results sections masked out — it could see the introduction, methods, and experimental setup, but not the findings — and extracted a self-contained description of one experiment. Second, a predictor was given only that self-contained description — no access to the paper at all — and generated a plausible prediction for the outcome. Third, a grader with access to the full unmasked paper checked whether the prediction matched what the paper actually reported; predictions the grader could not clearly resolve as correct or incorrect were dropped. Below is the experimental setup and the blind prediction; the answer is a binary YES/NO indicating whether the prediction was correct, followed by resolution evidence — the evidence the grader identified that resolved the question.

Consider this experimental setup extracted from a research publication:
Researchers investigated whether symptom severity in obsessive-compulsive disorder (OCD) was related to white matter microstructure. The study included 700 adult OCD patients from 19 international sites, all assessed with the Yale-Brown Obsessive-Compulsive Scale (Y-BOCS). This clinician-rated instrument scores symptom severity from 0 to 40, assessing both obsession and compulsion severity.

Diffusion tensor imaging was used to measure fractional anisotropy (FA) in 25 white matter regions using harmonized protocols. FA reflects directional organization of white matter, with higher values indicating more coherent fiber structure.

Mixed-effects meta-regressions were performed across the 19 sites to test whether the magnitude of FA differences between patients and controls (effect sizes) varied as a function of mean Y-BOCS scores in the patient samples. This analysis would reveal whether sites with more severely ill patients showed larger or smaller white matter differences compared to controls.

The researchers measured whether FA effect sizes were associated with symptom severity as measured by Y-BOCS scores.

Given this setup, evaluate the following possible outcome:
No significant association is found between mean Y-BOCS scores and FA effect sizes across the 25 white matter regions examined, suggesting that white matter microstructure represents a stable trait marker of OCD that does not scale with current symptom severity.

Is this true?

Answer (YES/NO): YES